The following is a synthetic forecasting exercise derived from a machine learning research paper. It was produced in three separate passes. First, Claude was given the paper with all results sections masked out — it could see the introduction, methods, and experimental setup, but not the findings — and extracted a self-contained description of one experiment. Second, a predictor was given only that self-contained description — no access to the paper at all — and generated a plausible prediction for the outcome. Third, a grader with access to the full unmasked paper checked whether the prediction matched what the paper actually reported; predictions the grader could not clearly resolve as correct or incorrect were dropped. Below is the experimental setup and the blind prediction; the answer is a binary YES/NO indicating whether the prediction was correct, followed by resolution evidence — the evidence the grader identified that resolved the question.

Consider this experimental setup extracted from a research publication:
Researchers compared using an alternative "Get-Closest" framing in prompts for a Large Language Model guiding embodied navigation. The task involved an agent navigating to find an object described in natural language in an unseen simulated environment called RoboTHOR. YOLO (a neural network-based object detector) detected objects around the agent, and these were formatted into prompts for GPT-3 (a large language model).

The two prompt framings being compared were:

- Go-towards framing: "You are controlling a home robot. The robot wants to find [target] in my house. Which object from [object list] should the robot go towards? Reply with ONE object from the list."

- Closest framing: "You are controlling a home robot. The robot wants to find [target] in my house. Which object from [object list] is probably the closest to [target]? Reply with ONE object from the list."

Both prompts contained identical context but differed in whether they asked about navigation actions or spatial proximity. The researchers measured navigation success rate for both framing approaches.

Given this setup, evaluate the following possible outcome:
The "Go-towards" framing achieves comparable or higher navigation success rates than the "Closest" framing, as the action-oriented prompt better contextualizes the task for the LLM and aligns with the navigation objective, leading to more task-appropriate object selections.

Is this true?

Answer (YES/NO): YES